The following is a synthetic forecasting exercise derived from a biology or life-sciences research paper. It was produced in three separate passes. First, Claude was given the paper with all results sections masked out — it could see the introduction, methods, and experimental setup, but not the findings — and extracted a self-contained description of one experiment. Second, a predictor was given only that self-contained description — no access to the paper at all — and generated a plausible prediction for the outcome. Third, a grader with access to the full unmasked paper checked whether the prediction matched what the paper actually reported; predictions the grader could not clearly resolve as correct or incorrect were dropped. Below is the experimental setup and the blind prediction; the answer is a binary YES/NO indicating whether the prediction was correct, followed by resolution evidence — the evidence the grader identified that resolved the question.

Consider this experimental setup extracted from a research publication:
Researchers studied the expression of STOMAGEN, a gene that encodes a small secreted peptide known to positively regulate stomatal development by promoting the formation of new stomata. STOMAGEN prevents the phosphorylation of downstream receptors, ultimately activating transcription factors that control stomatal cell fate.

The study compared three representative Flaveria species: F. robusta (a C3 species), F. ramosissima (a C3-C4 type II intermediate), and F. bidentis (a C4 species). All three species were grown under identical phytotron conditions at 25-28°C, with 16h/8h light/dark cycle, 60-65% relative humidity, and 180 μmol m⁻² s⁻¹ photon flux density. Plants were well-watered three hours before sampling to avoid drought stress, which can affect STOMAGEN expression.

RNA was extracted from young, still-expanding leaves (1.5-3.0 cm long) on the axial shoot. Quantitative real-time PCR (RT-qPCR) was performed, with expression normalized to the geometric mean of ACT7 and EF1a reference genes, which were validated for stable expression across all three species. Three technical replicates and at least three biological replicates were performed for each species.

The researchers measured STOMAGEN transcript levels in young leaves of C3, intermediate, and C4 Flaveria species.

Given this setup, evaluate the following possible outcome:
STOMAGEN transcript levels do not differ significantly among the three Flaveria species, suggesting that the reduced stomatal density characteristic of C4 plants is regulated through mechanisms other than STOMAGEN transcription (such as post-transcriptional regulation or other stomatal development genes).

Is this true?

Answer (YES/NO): NO